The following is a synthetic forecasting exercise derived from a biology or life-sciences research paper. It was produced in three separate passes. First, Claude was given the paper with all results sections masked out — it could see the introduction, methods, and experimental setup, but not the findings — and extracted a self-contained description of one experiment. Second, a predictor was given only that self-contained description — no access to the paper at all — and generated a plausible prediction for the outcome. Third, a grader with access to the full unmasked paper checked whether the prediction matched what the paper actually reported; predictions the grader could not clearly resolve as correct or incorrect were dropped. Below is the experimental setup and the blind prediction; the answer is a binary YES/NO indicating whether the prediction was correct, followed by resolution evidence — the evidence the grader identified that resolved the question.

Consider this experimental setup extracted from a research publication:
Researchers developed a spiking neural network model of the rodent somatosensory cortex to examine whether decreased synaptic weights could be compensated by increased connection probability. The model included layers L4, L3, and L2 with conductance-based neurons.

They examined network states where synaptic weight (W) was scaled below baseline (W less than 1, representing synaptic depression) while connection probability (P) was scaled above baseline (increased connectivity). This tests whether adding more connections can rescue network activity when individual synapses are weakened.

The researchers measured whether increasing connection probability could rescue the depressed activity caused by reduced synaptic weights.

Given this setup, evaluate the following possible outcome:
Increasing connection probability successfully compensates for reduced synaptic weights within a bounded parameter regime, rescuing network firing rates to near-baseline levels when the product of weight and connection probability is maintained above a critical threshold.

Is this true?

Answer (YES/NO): NO